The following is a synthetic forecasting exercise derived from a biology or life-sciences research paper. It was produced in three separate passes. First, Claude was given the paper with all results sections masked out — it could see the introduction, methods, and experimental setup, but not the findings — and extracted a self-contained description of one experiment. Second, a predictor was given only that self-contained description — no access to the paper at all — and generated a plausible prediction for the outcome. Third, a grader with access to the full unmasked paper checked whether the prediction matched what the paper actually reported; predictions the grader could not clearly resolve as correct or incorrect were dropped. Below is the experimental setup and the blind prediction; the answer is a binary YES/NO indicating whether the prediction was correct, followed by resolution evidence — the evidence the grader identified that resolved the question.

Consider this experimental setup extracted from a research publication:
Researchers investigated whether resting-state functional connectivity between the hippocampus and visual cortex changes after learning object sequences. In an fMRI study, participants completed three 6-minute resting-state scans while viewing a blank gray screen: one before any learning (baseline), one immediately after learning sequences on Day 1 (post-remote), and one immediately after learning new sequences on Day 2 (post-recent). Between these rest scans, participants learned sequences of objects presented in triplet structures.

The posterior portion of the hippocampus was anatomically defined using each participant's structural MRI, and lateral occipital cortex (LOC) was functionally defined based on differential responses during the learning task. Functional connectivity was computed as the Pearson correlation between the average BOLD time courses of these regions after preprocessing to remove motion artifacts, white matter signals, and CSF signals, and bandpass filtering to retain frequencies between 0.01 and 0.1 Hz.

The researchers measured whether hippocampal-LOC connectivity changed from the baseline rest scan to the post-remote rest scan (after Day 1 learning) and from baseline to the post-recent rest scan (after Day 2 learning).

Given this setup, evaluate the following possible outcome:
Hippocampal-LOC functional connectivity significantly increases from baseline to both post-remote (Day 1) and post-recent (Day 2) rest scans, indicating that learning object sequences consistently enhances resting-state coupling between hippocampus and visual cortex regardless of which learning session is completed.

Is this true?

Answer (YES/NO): NO